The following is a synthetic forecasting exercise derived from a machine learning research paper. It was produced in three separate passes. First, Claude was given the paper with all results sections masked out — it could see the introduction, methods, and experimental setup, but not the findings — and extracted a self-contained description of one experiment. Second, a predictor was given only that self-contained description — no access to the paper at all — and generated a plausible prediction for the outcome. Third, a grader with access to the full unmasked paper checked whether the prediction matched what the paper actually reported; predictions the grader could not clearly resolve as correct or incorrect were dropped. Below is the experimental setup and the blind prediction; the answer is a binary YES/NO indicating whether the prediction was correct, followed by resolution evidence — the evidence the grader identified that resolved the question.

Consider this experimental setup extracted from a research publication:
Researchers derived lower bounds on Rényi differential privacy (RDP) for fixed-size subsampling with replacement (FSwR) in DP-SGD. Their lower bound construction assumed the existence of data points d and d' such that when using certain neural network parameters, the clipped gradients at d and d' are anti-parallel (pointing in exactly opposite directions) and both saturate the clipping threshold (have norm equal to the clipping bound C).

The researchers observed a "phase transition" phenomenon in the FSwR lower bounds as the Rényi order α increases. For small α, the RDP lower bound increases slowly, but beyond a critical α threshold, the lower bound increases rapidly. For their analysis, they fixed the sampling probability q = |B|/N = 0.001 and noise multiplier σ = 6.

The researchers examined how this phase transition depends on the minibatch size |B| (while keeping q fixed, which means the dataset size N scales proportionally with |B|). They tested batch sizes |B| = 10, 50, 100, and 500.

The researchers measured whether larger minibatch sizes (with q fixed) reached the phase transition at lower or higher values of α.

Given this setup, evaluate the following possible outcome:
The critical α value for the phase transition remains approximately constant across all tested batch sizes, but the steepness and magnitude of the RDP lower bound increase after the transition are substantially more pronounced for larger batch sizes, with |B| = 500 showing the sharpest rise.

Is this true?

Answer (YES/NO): NO